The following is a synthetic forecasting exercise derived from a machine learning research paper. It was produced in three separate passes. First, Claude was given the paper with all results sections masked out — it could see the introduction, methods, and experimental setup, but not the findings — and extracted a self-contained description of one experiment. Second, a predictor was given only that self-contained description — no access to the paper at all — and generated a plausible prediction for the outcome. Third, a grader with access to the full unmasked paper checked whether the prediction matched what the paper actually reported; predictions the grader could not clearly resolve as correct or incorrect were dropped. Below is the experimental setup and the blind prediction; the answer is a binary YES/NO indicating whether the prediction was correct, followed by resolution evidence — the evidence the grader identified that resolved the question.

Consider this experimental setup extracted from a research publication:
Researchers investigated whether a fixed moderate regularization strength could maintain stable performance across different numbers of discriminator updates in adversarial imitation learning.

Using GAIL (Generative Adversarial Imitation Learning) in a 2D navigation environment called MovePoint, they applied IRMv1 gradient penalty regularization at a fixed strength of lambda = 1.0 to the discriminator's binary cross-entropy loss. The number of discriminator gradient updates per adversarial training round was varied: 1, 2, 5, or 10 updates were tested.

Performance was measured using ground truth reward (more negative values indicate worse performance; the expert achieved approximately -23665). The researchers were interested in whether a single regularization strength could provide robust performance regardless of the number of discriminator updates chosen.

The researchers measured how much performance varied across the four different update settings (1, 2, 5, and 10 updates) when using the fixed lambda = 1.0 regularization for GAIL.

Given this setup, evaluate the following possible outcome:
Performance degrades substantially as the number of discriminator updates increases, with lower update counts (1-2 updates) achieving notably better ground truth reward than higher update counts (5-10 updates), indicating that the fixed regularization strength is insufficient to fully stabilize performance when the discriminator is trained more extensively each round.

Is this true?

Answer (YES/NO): NO